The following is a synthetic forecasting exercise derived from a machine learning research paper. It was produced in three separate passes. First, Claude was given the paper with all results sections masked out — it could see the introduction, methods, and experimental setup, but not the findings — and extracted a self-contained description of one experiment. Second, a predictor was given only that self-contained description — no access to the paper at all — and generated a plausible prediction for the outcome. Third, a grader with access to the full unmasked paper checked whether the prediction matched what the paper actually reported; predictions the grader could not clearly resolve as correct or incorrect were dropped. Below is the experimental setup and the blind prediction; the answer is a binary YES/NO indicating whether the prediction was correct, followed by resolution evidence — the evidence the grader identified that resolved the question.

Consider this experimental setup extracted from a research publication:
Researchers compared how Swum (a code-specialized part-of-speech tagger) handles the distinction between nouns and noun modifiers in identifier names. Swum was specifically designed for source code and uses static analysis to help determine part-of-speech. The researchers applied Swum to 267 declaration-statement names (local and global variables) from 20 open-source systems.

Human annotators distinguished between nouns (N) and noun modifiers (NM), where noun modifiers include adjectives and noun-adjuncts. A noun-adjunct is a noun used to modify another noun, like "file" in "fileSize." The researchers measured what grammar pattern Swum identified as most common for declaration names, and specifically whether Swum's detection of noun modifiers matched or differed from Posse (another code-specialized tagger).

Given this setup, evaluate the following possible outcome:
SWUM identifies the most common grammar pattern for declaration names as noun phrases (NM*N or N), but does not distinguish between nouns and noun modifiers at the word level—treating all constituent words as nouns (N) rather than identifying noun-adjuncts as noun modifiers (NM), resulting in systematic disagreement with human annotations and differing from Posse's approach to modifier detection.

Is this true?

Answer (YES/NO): NO